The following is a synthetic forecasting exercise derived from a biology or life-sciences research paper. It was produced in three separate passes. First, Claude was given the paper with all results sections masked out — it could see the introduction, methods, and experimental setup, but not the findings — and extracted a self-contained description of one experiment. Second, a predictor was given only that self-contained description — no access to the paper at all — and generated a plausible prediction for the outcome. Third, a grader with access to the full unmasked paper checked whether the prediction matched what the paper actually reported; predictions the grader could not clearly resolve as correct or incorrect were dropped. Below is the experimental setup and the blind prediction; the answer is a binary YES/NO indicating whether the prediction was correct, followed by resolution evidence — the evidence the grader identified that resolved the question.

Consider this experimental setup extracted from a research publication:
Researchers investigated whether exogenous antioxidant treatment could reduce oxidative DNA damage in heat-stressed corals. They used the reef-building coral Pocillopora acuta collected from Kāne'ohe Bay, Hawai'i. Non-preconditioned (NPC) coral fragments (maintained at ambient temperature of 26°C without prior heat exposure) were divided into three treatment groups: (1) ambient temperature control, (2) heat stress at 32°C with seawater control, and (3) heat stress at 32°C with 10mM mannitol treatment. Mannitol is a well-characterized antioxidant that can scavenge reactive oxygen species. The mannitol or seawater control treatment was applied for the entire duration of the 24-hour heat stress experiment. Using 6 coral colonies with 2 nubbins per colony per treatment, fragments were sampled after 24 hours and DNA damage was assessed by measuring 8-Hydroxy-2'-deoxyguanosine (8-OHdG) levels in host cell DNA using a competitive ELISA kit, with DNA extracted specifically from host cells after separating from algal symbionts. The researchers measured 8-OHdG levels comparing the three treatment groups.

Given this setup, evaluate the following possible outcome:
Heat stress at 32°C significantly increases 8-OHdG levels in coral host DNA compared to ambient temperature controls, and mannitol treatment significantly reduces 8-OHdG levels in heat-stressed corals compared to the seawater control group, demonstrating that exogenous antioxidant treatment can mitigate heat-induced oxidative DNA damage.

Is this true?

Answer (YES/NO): YES